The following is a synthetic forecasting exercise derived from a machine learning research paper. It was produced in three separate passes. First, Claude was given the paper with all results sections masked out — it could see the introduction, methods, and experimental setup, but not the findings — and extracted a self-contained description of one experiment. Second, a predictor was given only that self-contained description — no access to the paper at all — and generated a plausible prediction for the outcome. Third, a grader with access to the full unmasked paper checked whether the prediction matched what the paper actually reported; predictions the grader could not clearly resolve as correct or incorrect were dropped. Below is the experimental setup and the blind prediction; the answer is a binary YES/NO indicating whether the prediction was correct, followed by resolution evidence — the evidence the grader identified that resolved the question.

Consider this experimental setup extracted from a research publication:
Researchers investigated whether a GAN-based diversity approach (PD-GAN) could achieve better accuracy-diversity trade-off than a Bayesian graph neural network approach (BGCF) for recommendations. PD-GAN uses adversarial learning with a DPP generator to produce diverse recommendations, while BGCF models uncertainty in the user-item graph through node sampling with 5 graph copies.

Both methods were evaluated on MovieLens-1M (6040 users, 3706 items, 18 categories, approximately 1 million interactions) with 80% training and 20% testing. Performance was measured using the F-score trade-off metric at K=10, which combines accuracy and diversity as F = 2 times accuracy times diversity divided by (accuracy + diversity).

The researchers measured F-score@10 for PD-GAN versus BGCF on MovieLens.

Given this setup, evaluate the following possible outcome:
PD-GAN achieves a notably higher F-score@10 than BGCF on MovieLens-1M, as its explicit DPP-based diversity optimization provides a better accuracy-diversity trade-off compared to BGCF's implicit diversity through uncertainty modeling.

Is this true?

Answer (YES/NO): YES